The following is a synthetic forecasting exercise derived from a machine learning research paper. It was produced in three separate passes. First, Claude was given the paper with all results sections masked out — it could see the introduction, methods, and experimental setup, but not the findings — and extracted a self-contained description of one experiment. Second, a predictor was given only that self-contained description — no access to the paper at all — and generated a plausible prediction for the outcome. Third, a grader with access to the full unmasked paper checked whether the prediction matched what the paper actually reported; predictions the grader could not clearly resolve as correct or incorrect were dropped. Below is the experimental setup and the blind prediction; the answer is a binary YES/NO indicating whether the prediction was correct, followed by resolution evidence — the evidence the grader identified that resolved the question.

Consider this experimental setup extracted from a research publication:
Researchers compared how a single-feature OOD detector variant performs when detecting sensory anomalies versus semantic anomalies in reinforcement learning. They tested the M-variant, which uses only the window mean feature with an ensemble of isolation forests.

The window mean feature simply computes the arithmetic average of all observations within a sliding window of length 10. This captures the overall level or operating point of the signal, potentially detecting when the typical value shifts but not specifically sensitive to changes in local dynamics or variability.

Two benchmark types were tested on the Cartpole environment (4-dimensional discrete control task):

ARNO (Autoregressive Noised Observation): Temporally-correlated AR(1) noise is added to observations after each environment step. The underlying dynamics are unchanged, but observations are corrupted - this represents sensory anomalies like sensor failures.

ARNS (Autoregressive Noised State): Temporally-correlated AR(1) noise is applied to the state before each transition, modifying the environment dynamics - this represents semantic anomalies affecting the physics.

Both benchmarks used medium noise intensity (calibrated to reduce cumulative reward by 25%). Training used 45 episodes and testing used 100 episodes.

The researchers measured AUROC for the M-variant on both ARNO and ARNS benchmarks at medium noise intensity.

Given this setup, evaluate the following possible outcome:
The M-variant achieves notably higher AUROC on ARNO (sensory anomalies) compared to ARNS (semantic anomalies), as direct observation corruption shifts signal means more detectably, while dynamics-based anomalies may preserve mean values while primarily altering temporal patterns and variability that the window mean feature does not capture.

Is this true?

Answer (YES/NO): NO